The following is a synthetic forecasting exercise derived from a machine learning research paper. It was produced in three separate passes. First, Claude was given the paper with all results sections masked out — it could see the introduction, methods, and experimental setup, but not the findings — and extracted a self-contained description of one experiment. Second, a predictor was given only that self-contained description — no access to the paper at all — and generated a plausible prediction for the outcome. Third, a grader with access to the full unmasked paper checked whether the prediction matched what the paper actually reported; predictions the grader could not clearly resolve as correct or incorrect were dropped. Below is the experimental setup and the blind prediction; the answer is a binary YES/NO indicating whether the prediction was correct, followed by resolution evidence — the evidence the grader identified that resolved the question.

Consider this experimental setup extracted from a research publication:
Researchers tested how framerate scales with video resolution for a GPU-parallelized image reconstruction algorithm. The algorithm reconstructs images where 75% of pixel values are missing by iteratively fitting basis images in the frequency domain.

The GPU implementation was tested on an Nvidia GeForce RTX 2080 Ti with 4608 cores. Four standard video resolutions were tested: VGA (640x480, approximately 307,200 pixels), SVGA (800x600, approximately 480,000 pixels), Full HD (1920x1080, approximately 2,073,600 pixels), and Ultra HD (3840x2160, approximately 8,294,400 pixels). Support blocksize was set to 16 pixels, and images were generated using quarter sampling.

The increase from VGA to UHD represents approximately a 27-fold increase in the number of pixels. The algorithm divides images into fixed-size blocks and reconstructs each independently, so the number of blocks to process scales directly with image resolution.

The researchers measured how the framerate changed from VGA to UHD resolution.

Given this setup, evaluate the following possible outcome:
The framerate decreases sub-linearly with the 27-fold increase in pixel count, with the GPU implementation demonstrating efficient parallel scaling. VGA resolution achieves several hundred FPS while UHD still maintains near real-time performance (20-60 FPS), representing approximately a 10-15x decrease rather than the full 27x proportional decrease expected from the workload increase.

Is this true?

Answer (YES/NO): NO